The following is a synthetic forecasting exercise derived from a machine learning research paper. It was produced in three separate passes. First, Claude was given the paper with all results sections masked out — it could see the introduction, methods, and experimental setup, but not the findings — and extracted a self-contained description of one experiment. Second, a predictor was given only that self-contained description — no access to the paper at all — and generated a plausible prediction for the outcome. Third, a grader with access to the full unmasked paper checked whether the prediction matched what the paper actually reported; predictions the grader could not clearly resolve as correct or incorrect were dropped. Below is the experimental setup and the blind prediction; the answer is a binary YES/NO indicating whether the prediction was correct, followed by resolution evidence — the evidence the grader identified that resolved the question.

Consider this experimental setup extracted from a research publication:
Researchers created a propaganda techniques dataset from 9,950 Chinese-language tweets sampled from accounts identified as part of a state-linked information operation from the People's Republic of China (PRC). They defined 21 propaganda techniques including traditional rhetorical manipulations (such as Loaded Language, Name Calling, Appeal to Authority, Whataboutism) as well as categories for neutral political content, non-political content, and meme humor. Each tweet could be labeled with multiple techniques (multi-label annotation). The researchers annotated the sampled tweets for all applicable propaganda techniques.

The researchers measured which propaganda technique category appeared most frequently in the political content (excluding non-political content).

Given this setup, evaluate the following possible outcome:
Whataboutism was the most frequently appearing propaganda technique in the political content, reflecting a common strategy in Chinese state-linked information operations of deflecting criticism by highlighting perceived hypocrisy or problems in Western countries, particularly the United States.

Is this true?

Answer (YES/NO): NO